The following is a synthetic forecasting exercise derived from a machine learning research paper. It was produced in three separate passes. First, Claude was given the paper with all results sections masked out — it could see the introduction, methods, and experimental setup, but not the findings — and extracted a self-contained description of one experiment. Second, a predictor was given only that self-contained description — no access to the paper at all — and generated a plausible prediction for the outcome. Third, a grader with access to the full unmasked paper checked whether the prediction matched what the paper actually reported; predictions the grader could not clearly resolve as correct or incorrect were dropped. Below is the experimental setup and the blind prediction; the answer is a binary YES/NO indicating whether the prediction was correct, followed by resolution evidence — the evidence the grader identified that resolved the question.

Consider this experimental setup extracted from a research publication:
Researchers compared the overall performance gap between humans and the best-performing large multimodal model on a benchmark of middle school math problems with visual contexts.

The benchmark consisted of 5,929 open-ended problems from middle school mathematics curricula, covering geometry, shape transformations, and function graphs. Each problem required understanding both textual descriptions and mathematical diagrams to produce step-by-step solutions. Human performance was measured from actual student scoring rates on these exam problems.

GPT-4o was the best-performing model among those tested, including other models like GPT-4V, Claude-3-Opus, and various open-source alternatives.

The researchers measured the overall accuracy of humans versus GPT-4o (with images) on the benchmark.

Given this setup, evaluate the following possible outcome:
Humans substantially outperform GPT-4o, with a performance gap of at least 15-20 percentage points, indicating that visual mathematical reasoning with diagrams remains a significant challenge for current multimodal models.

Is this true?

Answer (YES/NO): YES